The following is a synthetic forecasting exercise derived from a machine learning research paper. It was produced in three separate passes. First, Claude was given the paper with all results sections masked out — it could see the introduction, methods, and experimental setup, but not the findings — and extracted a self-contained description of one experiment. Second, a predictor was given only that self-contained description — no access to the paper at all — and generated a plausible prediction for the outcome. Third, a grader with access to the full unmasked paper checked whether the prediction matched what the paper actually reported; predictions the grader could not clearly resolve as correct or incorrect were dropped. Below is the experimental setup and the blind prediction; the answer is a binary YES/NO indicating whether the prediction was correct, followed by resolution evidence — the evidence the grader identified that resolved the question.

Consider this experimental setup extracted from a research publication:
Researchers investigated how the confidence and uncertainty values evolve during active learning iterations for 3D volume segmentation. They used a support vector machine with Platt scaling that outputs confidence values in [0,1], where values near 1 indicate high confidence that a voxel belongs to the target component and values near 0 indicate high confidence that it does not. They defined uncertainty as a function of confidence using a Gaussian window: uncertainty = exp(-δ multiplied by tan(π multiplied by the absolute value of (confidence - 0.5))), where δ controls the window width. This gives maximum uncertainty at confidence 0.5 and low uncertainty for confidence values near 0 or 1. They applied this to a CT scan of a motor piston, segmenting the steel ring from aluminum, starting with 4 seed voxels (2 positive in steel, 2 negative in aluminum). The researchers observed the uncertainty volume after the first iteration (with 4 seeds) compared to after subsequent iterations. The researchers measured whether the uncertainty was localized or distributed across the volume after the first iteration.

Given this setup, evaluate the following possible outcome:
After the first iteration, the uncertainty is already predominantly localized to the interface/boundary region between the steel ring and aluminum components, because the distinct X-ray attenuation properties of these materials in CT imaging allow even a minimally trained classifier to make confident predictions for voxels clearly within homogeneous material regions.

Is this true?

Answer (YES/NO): NO